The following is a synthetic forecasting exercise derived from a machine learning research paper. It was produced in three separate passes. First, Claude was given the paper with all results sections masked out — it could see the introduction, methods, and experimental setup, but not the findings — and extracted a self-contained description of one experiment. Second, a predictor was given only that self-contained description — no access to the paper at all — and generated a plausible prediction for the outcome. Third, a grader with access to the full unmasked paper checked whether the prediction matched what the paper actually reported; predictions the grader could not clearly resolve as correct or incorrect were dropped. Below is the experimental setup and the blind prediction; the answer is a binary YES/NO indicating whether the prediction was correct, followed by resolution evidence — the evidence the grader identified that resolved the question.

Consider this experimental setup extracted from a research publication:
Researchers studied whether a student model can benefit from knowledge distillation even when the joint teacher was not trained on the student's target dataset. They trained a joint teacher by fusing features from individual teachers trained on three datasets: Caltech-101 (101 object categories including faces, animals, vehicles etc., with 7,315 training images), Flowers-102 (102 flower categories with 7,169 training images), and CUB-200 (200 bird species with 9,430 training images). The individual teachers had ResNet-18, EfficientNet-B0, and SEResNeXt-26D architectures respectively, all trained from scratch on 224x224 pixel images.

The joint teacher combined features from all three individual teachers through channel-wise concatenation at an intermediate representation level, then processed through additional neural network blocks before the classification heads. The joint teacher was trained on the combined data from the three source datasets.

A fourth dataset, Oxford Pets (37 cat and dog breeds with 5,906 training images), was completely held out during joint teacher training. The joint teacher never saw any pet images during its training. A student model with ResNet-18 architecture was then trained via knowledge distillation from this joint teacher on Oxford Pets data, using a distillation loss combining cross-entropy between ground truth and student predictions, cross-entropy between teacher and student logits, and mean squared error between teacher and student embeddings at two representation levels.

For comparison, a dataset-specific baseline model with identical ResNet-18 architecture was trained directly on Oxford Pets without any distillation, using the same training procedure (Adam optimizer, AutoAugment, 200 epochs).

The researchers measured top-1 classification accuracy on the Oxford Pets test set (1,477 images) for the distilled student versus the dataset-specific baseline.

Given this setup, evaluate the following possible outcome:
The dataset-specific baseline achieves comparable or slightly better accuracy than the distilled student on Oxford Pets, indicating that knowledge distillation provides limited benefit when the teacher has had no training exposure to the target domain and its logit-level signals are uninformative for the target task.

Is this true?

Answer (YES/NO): NO